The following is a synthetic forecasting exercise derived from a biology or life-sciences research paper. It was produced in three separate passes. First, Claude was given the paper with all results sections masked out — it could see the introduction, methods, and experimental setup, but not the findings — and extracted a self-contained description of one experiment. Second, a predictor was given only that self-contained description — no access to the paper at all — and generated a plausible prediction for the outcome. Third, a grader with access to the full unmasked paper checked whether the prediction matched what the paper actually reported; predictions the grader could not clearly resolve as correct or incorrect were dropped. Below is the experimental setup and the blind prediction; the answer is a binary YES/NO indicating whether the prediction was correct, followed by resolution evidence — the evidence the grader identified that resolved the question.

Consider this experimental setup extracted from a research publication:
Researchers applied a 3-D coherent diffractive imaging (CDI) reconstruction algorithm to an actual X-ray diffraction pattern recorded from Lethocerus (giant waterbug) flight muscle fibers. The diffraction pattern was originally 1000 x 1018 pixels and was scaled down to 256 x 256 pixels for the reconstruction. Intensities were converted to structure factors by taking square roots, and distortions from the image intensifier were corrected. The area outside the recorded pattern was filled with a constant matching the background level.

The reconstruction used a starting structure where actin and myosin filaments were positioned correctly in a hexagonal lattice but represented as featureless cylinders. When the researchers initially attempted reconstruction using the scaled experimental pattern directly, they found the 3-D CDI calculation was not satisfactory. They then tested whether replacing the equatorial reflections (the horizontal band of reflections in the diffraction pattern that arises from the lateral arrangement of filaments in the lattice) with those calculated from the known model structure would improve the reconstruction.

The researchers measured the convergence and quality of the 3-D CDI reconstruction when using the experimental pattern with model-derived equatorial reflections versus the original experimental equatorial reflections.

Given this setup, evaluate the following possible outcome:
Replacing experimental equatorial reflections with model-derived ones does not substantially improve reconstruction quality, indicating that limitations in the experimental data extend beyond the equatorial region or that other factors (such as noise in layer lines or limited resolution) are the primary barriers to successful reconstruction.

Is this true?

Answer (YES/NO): NO